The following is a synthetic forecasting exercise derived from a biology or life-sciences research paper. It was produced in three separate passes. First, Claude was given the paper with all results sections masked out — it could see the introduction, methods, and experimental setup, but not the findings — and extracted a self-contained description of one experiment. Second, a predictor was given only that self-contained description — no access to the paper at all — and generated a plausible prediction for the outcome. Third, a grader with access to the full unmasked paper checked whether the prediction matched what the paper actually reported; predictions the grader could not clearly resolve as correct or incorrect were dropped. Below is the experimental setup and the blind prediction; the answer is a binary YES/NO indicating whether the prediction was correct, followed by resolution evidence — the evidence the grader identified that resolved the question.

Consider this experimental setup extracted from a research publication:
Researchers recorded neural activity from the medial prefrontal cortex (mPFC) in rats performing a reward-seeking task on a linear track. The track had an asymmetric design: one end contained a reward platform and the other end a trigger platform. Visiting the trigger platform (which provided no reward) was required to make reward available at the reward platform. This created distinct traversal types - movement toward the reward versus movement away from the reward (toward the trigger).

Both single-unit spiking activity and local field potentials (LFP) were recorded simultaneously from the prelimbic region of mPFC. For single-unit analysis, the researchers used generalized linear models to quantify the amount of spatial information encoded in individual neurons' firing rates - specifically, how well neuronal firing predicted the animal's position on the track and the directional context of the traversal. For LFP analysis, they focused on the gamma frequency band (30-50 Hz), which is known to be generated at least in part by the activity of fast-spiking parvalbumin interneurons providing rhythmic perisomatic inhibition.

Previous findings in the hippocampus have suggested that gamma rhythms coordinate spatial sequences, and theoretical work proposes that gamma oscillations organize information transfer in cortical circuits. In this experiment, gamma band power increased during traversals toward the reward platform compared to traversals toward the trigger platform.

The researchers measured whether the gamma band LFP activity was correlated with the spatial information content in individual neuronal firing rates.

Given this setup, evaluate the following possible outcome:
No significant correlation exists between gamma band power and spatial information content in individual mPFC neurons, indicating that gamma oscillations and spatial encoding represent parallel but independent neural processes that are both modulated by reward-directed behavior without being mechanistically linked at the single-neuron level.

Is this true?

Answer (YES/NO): YES